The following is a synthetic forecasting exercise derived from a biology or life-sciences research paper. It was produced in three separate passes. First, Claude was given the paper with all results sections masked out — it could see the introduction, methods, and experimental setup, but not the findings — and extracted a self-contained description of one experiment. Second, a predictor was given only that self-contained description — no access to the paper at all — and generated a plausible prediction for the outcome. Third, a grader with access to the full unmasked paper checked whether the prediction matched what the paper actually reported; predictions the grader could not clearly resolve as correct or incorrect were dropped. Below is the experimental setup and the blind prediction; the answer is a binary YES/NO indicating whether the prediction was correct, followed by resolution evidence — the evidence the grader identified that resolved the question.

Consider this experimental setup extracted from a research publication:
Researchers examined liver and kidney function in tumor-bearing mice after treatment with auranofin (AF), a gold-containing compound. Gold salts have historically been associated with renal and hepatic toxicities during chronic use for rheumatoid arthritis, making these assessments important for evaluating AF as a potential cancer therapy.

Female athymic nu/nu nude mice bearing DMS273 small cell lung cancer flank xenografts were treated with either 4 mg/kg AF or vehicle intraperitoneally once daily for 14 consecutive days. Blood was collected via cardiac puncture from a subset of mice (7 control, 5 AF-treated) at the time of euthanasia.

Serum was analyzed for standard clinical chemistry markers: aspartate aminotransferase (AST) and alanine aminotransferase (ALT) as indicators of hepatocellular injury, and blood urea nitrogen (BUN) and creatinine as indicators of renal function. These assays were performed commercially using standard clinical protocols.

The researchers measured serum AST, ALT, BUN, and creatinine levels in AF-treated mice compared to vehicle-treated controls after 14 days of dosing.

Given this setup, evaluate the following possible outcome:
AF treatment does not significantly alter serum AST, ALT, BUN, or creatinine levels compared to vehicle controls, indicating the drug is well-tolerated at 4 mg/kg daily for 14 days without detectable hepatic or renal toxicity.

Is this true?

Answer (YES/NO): YES